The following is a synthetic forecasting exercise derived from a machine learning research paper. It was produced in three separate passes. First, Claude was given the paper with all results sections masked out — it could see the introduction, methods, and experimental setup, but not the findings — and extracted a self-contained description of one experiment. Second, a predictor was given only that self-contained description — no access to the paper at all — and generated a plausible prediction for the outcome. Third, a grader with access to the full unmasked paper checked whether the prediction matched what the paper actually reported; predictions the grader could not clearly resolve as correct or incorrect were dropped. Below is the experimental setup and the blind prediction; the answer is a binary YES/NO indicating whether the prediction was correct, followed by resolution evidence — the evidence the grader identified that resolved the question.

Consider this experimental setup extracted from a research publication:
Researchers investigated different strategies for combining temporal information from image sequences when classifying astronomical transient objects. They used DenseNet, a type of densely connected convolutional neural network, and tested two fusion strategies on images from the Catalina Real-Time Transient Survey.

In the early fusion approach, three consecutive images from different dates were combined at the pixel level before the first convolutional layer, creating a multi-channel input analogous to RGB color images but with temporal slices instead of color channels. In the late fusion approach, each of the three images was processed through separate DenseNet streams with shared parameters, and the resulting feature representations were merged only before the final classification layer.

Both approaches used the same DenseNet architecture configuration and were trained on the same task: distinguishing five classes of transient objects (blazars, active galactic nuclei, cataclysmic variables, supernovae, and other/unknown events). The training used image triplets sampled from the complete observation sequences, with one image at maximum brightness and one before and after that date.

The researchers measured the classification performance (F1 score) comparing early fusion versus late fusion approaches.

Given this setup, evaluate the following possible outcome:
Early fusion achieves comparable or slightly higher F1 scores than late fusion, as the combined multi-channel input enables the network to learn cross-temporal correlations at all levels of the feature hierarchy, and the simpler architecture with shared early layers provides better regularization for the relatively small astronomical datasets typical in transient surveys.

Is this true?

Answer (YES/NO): YES